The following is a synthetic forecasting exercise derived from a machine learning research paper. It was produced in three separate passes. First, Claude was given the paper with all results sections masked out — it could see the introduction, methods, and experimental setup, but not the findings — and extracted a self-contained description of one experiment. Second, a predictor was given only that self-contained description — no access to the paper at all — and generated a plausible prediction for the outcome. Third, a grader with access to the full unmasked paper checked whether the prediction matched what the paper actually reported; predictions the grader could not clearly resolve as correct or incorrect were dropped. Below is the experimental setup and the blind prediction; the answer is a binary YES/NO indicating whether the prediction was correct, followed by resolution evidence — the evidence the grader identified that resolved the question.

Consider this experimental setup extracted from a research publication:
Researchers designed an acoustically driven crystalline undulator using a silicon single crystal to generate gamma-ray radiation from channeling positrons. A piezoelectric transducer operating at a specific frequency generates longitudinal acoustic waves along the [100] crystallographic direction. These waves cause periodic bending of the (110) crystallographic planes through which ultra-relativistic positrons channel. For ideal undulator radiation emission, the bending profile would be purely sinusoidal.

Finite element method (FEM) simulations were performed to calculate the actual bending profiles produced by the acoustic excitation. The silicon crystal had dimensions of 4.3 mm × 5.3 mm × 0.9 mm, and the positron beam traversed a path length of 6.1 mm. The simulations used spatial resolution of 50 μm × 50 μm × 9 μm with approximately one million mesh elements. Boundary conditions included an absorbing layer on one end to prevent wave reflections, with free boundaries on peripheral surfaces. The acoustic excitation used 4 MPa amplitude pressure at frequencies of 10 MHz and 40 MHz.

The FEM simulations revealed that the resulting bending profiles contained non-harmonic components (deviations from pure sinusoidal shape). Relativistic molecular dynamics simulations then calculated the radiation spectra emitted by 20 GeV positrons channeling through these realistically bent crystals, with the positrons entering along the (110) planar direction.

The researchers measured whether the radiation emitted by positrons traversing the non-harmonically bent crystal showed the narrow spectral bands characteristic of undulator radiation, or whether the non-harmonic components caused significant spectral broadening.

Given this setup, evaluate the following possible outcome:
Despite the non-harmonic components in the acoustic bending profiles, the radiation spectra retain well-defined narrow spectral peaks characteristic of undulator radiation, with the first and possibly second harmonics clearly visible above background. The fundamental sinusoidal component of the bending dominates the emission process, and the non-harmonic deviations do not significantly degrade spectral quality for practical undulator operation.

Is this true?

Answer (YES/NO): YES